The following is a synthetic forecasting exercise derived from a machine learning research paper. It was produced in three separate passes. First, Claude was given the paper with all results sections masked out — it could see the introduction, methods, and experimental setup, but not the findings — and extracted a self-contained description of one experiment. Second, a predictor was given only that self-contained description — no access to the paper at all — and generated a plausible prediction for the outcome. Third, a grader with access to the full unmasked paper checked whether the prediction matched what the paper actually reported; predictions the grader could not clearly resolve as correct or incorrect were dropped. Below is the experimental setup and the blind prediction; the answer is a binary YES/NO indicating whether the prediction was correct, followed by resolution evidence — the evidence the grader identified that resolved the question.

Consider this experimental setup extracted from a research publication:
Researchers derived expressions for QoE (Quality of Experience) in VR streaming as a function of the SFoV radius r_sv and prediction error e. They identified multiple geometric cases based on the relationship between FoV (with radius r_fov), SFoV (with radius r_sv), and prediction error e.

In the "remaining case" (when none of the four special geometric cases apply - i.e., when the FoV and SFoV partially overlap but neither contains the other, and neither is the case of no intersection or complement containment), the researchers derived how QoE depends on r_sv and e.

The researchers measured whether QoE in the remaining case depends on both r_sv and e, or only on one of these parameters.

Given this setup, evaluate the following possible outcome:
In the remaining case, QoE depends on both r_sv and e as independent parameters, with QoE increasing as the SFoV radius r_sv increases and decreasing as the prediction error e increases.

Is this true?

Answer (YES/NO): YES